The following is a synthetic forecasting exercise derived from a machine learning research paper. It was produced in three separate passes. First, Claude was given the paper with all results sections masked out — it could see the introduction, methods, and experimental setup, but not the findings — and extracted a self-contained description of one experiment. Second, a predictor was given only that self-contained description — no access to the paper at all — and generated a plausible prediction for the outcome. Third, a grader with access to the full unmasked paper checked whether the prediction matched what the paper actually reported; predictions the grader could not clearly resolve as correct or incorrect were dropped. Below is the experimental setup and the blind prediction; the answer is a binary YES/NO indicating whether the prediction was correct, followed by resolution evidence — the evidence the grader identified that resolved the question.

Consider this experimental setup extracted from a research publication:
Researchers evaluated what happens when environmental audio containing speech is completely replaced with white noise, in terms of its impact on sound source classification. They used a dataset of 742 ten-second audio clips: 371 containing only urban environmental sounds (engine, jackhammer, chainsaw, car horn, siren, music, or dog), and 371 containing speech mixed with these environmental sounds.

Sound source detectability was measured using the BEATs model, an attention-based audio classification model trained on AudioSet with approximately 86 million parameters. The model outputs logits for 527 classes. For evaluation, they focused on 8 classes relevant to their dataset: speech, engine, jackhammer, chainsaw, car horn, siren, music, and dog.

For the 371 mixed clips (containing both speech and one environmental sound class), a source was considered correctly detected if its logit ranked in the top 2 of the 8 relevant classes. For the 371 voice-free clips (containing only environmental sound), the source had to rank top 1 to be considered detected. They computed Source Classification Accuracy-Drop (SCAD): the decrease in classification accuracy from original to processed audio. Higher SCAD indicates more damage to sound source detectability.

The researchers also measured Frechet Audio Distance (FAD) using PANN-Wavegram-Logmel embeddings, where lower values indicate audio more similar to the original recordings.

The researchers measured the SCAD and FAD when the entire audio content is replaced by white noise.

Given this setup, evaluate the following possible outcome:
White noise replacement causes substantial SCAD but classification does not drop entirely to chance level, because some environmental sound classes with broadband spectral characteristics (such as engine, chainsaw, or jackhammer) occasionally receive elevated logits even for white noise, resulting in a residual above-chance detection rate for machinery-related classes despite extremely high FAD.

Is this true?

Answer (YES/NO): YES